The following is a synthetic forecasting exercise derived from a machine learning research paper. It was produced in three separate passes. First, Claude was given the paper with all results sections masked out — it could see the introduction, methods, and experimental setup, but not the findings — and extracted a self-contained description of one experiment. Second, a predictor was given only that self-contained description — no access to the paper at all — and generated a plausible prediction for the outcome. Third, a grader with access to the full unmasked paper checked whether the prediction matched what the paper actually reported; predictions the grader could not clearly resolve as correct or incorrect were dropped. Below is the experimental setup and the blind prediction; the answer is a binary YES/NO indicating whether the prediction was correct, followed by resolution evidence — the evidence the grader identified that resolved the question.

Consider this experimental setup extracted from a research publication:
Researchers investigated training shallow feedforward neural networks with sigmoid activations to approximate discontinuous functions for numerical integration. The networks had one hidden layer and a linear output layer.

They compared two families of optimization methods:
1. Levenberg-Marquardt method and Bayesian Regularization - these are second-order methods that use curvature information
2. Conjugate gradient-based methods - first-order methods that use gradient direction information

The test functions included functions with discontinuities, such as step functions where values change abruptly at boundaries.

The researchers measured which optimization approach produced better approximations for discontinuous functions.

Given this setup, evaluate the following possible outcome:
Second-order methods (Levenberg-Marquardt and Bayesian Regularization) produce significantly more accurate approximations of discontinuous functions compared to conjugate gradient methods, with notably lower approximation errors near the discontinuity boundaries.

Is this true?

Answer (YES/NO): NO